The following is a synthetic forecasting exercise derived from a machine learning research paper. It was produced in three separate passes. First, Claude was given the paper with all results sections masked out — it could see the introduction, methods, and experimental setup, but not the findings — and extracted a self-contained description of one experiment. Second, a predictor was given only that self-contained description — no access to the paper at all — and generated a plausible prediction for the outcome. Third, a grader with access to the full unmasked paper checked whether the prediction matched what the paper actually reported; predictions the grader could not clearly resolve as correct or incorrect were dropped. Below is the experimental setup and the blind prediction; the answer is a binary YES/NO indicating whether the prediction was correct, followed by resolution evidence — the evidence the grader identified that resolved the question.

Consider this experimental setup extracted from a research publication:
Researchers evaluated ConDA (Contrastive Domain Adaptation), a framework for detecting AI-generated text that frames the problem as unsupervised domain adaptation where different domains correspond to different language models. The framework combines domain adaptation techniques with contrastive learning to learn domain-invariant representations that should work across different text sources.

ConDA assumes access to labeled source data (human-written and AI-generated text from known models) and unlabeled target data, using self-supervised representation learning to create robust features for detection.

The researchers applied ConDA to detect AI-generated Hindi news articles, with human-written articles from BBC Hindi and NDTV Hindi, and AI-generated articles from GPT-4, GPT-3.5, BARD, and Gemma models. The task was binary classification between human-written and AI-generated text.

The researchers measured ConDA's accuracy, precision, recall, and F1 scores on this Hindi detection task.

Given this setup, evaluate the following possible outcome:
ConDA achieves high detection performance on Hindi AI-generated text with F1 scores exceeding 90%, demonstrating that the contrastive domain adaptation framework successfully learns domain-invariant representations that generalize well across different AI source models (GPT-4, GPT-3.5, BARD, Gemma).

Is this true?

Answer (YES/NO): NO